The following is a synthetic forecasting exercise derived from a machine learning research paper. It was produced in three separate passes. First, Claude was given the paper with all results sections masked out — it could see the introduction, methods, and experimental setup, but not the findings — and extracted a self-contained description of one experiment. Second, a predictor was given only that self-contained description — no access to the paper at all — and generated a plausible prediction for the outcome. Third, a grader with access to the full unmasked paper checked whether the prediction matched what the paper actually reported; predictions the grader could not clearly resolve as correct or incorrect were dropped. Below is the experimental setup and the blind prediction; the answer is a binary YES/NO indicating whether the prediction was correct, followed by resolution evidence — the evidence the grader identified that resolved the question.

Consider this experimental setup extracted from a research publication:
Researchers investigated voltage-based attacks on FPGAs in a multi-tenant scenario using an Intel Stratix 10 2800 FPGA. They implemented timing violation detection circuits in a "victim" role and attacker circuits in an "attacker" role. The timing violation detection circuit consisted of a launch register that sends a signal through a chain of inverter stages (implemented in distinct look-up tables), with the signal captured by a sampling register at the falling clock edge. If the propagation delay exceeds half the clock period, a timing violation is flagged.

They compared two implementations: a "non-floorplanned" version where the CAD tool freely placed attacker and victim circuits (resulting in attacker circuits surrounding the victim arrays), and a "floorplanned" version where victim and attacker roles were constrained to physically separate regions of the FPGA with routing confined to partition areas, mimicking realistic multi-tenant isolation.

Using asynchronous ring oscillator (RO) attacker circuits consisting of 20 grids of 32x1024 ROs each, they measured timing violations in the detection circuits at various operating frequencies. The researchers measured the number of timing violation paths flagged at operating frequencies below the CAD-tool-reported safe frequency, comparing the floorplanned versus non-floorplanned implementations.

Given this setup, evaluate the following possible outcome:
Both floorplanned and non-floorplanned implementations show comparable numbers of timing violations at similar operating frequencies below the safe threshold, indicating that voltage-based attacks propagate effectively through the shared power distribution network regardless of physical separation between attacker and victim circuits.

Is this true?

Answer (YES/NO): NO